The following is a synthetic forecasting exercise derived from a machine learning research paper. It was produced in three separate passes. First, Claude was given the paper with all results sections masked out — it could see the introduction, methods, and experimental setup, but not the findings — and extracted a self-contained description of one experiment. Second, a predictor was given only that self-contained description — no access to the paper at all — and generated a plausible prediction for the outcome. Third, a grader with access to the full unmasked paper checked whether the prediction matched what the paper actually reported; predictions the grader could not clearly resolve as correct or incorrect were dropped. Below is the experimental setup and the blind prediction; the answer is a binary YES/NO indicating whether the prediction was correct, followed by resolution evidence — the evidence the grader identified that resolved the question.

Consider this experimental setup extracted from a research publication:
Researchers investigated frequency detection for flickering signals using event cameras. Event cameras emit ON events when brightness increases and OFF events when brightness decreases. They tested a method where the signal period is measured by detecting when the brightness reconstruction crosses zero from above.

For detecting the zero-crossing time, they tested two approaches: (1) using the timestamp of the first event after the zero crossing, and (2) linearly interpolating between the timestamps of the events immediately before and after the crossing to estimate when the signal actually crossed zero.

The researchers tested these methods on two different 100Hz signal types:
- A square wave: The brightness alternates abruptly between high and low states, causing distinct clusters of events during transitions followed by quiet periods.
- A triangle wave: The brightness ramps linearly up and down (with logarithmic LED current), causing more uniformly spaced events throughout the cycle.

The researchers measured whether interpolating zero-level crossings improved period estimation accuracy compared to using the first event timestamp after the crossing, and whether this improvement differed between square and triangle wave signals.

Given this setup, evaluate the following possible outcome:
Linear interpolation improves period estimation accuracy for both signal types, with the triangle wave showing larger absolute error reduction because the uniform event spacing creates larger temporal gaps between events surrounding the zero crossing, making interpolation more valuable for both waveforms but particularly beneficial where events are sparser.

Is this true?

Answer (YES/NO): NO